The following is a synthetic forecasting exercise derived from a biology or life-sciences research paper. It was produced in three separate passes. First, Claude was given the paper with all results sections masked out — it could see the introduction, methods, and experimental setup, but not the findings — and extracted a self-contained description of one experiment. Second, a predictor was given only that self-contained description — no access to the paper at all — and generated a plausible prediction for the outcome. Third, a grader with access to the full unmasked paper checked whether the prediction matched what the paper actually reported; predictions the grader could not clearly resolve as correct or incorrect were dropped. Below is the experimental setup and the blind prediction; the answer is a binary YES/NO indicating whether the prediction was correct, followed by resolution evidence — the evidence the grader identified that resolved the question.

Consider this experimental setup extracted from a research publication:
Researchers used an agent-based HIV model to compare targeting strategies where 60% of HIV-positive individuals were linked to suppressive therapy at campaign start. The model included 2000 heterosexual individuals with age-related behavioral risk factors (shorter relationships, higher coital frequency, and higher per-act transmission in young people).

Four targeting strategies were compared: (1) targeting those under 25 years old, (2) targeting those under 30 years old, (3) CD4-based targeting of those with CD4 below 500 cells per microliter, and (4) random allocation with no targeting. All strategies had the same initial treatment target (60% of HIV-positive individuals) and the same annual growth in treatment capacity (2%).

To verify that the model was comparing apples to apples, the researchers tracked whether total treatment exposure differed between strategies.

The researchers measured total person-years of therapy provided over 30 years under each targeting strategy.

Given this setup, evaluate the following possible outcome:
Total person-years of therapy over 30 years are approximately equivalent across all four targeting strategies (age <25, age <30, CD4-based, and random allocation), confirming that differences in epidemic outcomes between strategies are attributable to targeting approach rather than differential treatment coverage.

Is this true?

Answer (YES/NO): NO